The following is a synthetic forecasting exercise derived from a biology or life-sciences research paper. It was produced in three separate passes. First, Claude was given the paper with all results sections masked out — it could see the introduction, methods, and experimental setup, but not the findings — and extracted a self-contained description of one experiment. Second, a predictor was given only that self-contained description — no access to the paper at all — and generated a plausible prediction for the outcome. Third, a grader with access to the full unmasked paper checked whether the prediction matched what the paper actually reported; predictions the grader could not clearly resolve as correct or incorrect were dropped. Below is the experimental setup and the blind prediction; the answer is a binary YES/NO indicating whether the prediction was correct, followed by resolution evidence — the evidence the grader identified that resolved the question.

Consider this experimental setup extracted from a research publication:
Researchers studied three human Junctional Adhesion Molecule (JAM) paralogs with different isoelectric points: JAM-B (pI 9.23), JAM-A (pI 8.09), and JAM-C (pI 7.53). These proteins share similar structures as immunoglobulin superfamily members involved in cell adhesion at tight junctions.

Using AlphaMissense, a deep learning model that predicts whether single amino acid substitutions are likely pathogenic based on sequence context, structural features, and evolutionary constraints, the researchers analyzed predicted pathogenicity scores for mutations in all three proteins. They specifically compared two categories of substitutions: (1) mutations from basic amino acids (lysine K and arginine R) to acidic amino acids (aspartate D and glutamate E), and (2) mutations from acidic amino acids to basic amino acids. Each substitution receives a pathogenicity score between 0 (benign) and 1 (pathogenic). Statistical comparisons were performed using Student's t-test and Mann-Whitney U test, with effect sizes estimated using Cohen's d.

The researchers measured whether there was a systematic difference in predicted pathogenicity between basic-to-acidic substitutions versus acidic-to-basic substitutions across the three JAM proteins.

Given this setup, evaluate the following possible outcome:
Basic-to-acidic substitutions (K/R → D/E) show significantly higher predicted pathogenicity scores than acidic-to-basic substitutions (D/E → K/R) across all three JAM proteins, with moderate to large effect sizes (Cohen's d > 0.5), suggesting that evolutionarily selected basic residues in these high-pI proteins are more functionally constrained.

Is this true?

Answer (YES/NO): NO